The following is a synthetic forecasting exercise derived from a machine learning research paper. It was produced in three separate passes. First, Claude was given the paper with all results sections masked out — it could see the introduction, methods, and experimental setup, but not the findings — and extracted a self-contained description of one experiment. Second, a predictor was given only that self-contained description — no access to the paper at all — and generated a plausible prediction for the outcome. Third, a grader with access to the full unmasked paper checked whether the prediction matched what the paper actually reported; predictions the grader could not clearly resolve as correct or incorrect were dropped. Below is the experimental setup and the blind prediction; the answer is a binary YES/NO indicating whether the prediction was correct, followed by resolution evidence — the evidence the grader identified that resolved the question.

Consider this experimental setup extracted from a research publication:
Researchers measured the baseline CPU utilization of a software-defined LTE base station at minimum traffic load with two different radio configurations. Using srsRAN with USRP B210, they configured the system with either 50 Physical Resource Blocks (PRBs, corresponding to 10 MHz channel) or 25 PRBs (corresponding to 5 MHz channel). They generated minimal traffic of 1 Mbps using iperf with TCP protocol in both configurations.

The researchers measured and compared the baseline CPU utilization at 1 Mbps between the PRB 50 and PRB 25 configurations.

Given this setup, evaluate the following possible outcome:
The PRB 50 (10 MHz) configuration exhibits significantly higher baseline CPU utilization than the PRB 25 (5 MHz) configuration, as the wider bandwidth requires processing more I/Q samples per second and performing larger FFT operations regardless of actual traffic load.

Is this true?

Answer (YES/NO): NO